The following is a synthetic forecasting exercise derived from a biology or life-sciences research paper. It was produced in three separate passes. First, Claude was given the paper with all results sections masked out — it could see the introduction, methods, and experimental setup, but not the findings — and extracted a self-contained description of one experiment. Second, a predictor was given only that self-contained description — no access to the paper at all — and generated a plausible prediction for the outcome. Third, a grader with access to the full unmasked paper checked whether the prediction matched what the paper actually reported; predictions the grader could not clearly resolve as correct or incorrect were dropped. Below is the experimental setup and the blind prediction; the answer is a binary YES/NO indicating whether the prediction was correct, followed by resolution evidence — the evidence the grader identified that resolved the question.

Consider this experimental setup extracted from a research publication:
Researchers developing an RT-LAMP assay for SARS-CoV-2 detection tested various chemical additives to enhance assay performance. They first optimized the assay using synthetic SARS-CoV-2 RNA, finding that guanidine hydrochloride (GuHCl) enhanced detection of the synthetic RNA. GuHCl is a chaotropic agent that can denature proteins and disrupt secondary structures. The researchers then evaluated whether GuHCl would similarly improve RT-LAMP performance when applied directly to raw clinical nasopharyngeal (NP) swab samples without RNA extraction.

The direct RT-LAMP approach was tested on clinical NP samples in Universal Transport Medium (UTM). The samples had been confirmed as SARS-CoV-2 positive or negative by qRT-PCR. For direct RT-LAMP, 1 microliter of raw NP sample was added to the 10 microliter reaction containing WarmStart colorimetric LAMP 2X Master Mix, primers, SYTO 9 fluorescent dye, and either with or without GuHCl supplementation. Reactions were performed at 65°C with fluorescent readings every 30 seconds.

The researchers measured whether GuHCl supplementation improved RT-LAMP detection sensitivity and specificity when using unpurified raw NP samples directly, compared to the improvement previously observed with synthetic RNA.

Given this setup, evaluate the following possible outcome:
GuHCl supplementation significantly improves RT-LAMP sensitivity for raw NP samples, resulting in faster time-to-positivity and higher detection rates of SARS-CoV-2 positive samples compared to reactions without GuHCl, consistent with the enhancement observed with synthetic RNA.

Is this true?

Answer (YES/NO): NO